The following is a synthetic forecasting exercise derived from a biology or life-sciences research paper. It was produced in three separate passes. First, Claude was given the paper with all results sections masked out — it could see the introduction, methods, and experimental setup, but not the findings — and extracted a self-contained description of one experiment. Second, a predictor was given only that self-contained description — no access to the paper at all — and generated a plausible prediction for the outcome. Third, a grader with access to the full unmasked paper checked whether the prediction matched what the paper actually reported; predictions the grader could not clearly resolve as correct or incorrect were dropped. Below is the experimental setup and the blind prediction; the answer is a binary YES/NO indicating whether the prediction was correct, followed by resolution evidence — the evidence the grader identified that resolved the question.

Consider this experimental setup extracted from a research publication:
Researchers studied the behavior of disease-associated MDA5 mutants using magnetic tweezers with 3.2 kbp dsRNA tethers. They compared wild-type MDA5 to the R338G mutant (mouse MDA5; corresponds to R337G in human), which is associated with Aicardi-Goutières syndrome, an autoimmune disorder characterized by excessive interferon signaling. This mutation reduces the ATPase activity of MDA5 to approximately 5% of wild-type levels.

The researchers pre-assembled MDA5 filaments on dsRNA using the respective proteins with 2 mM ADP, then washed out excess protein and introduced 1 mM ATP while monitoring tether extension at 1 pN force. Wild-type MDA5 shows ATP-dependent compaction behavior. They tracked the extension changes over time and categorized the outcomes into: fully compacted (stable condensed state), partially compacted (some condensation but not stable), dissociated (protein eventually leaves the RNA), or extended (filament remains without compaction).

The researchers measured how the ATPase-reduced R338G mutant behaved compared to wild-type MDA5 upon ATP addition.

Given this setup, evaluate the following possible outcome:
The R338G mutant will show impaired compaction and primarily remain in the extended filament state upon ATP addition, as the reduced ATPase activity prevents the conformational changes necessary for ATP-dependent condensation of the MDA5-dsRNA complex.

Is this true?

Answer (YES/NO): YES